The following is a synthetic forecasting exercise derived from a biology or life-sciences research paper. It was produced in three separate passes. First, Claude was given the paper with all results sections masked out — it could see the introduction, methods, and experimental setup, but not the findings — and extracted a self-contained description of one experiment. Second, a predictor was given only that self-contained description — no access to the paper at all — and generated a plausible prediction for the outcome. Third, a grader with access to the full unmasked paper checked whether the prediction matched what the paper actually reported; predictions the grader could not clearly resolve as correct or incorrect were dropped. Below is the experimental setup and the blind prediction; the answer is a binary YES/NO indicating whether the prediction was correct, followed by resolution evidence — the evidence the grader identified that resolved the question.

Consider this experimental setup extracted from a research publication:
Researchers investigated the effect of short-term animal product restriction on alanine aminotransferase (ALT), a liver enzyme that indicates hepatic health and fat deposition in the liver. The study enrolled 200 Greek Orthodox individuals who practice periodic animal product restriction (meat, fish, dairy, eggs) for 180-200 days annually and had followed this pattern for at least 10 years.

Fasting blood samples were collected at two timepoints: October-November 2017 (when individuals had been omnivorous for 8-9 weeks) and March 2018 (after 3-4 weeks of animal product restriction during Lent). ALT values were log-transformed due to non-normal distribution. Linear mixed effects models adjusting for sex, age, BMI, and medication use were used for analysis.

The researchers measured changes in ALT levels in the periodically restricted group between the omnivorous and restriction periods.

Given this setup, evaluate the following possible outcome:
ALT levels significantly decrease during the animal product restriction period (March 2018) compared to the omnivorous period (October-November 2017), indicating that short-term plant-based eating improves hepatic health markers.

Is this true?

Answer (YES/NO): YES